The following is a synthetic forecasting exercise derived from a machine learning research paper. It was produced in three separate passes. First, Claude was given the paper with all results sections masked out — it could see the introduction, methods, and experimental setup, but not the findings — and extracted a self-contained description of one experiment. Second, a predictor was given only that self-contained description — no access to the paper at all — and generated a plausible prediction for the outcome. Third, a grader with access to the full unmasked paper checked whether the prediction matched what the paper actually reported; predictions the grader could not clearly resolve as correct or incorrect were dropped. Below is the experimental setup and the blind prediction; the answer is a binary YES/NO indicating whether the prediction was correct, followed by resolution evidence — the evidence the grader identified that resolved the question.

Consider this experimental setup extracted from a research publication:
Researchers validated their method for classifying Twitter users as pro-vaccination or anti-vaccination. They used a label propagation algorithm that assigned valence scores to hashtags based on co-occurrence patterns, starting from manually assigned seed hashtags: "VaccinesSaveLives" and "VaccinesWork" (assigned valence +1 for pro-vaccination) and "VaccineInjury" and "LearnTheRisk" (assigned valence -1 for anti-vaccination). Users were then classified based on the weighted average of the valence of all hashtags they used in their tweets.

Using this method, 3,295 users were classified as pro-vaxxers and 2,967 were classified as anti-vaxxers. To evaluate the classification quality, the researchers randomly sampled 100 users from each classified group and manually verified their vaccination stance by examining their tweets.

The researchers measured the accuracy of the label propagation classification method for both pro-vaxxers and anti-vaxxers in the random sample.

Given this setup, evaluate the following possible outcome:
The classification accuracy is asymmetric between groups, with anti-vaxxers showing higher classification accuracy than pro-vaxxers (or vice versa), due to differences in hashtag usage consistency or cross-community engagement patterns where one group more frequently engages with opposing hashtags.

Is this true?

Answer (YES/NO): YES